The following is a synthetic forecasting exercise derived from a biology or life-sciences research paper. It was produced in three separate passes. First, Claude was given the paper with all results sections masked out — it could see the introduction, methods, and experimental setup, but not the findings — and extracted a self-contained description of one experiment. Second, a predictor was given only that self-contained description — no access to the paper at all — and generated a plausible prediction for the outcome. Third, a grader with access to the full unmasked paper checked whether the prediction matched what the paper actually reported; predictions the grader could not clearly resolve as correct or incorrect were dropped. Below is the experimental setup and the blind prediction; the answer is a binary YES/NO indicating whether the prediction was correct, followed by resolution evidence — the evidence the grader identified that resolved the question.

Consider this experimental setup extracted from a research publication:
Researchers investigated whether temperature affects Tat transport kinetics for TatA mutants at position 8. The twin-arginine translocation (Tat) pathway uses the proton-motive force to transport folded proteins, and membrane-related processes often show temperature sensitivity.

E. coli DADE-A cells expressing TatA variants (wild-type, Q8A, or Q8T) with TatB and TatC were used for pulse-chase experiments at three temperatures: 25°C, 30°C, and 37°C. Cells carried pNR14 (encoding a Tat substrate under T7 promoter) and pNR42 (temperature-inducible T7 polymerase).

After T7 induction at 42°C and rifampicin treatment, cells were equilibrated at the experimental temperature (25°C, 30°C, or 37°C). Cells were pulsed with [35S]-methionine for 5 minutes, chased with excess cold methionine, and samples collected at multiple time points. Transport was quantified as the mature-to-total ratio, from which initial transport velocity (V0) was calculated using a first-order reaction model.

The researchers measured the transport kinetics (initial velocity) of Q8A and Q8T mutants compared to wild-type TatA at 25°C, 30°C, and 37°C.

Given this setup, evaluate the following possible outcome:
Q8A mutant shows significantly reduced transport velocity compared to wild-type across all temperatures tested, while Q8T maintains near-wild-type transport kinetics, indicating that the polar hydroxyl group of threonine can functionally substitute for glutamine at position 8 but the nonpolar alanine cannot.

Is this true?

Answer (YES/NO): NO